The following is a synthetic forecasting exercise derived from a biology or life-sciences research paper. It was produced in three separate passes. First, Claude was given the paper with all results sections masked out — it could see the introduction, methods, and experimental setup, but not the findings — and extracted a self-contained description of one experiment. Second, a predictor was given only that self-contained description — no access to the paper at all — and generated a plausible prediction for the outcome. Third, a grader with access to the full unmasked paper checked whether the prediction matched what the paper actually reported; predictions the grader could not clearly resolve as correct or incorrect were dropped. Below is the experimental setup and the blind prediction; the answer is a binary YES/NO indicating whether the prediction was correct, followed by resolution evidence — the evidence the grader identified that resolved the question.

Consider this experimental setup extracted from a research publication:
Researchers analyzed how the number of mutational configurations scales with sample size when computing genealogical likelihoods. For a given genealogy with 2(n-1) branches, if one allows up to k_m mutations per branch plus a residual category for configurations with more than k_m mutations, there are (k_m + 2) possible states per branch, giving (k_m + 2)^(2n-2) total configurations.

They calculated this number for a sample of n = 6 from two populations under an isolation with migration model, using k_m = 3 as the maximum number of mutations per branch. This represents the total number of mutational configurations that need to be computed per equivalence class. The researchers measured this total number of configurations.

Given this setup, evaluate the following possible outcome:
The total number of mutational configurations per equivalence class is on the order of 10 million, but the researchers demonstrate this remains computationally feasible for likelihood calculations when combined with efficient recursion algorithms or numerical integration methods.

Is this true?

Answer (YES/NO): NO